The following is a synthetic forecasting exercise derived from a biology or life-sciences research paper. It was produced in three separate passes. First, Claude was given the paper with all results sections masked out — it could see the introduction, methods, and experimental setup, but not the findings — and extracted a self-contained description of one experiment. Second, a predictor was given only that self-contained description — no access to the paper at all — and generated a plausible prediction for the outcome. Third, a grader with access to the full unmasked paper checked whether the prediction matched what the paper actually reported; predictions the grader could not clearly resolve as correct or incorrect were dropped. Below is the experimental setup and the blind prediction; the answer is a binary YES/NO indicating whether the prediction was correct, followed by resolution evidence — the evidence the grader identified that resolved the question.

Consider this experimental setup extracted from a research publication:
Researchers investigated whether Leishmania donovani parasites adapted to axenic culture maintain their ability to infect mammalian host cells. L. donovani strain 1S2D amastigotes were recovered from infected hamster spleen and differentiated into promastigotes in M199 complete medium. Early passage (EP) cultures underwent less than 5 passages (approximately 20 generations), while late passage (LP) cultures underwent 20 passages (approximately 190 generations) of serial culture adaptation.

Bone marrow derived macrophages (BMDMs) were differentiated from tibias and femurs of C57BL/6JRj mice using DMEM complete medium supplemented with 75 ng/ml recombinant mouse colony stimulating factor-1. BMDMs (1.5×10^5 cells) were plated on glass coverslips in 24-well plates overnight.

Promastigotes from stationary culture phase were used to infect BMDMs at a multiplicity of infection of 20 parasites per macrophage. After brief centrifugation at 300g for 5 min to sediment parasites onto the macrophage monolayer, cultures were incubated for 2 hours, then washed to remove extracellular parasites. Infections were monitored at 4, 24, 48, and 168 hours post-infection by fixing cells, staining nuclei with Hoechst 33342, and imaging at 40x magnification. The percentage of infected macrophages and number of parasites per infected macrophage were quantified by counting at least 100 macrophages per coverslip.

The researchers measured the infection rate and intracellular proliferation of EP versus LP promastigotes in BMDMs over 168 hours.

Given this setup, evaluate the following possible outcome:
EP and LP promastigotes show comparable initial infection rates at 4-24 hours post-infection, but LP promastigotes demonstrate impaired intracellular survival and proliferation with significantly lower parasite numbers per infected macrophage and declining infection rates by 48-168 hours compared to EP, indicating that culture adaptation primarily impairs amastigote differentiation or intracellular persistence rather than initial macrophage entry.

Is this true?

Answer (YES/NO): YES